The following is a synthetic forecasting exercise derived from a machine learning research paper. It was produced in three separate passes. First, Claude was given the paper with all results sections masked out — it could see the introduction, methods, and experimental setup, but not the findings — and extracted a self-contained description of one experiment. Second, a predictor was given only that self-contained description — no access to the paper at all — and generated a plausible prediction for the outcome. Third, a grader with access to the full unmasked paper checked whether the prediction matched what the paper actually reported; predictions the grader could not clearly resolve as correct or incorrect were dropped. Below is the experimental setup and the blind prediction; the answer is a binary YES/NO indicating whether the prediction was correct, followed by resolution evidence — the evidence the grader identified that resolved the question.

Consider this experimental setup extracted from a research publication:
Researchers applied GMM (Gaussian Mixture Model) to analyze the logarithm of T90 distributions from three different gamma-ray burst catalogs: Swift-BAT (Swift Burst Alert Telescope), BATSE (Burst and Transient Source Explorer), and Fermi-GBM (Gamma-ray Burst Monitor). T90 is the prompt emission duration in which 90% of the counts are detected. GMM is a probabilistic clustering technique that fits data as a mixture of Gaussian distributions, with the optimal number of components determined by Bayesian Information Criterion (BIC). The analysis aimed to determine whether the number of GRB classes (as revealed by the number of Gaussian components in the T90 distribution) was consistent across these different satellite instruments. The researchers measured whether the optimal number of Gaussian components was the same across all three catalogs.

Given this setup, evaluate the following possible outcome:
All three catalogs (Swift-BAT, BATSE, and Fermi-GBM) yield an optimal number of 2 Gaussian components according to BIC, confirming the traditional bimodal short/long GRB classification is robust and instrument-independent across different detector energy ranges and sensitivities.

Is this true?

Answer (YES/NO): NO